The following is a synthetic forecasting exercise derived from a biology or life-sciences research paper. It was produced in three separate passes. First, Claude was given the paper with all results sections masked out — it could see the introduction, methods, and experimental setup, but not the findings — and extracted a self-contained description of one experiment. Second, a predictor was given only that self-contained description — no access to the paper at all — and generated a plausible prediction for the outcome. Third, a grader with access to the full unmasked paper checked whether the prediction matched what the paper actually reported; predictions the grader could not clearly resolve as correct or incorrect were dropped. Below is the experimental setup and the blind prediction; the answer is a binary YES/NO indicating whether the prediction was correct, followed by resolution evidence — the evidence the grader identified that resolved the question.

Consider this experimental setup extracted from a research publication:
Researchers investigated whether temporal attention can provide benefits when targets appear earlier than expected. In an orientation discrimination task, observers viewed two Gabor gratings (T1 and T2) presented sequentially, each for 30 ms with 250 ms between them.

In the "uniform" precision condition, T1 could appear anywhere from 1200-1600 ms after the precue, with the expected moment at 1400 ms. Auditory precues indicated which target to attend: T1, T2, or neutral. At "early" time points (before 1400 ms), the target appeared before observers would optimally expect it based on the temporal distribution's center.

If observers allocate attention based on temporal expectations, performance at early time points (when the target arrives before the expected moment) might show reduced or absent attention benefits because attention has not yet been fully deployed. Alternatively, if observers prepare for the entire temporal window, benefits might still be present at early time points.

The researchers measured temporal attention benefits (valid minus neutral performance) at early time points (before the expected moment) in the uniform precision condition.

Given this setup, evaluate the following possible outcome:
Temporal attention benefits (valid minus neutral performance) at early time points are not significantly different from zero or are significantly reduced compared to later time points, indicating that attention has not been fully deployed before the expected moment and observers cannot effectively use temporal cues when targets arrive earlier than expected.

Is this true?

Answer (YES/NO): NO